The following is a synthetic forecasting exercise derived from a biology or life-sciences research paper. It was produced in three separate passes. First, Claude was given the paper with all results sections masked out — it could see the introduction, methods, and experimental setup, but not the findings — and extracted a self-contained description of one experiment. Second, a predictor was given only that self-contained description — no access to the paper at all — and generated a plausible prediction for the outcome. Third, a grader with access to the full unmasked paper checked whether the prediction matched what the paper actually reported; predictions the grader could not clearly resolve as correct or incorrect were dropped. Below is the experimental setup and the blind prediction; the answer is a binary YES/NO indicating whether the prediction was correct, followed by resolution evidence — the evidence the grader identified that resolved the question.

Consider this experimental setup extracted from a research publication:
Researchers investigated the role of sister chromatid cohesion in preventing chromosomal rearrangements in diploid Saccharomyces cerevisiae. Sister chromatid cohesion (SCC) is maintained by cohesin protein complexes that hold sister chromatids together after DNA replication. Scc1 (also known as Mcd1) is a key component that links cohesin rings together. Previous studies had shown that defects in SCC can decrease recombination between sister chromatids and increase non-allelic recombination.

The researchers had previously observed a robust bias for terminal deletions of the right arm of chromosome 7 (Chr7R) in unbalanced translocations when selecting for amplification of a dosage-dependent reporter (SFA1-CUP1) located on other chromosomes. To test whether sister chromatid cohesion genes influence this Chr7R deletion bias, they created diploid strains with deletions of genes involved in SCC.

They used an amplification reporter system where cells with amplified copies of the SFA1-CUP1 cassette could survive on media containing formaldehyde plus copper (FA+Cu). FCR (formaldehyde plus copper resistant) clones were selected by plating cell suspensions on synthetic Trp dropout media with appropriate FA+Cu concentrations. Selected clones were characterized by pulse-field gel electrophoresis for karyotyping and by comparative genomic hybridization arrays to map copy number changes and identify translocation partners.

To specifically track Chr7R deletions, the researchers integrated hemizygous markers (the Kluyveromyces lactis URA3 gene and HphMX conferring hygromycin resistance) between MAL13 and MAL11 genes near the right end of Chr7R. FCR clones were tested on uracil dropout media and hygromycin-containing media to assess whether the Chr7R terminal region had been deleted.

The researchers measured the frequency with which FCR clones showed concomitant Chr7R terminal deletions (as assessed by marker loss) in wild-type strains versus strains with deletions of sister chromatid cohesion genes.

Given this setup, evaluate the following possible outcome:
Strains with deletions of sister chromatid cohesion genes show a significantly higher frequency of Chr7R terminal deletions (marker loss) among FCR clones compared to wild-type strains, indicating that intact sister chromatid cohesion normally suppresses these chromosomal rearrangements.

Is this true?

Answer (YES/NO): NO